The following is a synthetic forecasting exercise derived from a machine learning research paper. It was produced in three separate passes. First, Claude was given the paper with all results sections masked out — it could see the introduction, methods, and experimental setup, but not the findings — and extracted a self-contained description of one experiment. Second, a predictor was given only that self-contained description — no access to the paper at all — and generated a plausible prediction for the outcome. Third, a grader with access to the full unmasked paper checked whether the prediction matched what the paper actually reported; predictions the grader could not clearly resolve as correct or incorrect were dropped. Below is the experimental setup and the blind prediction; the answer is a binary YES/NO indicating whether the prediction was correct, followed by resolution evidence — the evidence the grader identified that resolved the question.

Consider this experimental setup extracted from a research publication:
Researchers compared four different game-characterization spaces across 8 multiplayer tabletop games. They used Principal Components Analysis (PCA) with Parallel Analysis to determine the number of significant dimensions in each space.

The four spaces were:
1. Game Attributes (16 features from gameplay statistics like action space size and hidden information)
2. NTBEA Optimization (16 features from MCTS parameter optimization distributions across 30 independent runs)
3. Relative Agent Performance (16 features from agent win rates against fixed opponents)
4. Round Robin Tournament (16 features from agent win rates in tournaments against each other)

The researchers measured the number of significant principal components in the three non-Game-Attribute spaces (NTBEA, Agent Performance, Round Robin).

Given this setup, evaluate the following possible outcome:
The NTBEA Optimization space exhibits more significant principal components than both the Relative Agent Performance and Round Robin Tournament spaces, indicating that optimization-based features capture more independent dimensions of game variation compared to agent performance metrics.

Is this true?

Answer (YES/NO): NO